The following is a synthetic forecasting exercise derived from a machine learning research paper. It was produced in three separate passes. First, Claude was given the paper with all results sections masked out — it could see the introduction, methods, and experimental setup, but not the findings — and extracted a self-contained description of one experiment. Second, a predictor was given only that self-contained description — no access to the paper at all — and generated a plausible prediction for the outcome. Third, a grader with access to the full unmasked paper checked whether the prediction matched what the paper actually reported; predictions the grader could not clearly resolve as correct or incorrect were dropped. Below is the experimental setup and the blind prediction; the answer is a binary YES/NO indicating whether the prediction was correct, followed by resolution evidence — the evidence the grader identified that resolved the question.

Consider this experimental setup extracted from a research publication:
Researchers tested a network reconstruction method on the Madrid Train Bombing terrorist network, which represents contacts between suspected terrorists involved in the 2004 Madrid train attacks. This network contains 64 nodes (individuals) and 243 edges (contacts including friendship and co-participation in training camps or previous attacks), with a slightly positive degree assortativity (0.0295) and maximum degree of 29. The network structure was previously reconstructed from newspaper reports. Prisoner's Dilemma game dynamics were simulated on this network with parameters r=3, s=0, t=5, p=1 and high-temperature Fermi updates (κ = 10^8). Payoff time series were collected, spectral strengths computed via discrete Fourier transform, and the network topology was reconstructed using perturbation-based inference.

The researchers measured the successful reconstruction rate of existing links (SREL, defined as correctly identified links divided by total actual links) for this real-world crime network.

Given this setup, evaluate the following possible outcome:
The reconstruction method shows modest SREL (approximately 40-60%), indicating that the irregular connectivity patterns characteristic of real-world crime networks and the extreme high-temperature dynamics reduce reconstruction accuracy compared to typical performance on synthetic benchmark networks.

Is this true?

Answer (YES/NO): NO